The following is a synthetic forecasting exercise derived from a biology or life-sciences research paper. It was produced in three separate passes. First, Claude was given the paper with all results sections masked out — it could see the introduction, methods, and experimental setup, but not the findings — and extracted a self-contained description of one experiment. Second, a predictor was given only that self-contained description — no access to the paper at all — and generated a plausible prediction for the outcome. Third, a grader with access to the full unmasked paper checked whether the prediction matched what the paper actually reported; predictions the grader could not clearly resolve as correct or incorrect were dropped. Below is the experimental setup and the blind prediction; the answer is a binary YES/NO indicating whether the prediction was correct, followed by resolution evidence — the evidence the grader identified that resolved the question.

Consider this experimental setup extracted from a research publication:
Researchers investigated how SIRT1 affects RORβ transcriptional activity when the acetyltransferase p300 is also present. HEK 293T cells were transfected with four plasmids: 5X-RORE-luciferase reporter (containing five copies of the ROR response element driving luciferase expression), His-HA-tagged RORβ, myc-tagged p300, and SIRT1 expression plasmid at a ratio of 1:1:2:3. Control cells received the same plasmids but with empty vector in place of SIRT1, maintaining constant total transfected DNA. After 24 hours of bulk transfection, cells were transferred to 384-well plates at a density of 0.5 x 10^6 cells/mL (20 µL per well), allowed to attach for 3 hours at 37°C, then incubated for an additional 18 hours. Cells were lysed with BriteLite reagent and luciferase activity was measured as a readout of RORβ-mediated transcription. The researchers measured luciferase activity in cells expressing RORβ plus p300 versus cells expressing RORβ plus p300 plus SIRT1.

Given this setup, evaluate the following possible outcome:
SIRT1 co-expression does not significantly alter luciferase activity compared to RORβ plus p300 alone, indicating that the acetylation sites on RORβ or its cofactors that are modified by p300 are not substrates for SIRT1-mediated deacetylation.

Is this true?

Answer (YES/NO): NO